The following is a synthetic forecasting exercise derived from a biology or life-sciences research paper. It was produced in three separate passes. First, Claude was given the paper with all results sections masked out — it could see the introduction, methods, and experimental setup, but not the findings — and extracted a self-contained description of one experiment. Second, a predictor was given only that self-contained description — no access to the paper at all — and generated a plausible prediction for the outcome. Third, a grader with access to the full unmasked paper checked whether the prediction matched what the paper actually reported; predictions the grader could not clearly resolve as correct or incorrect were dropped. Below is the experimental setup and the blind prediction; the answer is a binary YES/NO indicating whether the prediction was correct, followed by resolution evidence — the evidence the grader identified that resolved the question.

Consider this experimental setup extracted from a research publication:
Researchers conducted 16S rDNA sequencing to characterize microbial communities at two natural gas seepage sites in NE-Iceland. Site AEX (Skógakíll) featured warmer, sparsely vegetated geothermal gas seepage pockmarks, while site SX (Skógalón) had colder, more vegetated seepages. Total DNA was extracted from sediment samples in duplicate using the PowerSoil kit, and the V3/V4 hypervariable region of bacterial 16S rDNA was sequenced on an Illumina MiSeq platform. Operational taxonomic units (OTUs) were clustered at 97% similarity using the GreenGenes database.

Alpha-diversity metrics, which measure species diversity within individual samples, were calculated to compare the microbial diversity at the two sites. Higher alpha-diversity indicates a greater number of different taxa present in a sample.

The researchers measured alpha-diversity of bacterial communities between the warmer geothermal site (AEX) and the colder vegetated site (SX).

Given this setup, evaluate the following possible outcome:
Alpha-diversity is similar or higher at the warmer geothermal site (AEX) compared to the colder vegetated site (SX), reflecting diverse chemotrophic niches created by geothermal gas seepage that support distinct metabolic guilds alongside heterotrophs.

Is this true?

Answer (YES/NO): NO